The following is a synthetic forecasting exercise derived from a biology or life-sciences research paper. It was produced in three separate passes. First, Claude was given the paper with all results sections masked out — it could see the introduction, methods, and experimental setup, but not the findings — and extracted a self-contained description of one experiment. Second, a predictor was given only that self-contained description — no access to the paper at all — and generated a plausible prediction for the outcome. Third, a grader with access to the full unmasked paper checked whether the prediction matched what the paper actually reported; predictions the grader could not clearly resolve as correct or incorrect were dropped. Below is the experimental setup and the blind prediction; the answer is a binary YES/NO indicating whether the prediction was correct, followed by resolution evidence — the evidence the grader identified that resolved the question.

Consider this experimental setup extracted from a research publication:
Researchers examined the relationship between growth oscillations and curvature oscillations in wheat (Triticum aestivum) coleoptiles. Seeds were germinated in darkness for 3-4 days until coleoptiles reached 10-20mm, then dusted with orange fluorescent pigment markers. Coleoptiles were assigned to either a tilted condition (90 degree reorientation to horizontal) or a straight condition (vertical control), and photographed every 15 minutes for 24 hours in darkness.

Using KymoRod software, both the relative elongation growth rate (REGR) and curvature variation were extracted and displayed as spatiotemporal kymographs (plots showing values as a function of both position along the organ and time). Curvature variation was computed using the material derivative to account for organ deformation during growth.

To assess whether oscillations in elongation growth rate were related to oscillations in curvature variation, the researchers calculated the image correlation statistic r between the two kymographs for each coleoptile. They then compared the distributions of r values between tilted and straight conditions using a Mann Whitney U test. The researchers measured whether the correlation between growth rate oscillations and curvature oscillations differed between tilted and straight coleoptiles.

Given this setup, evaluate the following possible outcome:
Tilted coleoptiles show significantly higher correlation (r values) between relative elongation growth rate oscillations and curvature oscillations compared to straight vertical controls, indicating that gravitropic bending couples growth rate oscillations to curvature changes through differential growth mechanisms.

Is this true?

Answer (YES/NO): NO